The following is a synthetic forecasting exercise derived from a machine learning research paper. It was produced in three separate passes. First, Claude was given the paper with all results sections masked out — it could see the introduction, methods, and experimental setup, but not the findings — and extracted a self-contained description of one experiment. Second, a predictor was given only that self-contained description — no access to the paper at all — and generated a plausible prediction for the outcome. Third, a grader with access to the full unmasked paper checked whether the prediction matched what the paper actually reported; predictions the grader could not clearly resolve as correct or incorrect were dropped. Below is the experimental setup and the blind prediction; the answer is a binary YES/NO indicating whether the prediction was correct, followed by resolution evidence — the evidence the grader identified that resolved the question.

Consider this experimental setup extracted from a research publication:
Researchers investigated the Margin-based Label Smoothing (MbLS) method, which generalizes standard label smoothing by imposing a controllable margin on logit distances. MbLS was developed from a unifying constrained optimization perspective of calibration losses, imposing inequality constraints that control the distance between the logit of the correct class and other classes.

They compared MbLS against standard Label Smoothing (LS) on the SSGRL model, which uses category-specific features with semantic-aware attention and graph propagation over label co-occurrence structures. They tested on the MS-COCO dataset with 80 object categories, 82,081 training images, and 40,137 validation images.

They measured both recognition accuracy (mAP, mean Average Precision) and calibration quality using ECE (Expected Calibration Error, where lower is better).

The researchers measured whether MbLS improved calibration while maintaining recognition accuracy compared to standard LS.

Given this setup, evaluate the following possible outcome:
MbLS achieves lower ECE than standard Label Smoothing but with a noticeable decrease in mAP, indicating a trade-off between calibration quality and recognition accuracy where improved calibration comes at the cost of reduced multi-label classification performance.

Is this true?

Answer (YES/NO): NO